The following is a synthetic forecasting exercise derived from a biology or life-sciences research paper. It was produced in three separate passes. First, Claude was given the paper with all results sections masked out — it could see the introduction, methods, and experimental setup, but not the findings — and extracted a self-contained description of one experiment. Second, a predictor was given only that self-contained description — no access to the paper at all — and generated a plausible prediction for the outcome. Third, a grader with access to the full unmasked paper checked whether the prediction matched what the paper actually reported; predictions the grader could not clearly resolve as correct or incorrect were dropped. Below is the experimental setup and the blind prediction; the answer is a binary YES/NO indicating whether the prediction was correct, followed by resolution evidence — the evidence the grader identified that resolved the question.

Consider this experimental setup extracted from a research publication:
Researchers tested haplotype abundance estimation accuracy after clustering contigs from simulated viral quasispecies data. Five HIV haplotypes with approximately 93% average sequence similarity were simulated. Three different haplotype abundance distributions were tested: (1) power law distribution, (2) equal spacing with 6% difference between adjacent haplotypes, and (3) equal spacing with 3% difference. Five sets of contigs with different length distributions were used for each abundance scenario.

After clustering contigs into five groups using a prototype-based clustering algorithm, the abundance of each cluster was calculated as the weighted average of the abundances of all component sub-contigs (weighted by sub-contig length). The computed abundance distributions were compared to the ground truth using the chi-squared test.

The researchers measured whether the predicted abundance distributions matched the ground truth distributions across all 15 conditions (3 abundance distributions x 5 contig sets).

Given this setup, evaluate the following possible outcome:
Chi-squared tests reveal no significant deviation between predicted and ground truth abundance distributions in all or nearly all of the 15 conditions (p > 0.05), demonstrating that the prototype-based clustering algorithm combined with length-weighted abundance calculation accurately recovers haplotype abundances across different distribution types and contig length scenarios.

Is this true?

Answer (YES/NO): YES